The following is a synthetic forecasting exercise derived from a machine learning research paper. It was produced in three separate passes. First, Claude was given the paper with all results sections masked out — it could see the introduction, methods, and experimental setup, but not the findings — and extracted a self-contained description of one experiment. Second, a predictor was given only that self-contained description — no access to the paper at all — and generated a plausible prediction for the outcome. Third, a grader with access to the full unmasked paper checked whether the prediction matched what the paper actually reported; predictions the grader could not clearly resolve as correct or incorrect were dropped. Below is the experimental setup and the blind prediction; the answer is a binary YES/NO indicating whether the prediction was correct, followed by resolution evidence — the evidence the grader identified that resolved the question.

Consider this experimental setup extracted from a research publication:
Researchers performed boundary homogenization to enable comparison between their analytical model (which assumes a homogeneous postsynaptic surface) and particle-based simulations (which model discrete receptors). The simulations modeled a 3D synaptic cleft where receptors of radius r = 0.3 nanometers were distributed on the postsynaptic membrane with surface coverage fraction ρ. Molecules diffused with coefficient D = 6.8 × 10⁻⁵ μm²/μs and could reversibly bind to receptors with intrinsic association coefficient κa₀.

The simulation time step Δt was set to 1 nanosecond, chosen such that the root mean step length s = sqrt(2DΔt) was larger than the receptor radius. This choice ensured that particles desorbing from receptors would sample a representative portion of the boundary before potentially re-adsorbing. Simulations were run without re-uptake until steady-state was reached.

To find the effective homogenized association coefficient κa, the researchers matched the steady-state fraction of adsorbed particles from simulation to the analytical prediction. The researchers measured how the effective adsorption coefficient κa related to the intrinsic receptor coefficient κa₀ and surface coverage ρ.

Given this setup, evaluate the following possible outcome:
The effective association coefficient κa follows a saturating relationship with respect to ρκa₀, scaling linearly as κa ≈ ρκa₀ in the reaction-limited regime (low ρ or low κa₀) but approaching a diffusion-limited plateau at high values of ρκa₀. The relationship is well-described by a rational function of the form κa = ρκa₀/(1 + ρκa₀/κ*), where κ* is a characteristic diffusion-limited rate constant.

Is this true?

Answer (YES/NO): NO